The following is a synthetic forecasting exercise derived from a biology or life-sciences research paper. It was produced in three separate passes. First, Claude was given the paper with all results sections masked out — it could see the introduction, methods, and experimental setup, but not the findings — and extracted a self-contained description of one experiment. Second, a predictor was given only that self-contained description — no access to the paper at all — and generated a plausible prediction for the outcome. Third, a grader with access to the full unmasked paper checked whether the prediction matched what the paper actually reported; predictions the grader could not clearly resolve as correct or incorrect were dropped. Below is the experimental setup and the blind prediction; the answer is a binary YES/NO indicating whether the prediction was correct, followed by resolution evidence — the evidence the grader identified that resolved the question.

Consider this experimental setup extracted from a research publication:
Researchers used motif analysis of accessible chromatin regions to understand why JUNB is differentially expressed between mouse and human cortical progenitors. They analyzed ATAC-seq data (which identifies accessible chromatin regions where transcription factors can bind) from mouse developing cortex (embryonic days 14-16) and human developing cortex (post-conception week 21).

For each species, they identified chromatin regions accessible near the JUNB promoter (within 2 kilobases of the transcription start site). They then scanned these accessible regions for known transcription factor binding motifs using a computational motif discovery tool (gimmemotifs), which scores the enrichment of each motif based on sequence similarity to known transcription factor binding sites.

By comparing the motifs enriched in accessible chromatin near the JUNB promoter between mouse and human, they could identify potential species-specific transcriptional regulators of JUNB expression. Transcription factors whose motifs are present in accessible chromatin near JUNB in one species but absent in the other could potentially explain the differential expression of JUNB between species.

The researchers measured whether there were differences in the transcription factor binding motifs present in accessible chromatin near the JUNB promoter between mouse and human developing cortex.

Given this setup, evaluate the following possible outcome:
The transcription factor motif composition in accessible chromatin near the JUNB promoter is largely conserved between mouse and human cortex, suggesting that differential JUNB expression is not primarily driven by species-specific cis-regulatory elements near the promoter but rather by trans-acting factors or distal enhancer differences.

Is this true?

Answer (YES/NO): YES